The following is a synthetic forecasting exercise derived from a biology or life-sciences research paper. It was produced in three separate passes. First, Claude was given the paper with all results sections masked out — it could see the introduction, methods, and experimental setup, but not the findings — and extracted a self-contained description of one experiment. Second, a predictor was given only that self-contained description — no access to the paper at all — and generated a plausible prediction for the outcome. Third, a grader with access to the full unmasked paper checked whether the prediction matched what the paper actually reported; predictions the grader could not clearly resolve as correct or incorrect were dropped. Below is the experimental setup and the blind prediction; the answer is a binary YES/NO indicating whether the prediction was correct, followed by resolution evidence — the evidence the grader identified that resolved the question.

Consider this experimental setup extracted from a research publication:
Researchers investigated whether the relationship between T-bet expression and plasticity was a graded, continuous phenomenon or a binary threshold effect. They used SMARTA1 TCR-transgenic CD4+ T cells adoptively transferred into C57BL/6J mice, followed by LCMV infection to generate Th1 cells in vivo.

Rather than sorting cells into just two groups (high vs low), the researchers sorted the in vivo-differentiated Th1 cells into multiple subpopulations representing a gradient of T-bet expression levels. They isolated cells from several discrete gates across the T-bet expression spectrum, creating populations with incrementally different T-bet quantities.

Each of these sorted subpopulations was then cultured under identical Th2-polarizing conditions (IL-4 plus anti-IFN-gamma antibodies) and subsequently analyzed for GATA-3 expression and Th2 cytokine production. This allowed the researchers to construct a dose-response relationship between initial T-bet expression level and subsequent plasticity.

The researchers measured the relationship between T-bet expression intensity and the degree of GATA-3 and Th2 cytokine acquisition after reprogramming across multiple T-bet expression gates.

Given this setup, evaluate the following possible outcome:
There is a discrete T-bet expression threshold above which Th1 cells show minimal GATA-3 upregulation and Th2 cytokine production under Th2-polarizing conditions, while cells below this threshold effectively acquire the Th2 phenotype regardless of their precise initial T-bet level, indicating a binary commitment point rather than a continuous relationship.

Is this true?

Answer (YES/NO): NO